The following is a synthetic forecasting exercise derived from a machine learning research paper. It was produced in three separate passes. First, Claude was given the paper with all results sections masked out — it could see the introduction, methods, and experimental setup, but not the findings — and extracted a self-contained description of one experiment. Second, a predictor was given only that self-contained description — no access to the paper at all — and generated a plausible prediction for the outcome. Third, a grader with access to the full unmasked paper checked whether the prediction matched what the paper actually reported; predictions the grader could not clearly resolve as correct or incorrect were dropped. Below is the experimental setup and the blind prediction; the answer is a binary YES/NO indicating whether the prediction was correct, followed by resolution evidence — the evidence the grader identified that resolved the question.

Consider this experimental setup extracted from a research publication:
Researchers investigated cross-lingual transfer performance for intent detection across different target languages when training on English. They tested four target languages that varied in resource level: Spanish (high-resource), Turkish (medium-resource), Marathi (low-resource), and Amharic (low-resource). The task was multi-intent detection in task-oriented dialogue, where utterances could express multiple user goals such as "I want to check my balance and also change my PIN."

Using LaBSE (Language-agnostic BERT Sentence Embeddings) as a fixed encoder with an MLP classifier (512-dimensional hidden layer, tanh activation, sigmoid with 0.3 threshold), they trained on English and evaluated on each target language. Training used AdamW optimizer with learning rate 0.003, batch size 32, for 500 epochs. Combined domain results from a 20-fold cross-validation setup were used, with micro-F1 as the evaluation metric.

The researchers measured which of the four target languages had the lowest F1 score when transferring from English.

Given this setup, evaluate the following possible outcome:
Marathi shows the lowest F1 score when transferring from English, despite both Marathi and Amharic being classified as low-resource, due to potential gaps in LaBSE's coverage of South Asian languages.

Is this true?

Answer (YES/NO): NO